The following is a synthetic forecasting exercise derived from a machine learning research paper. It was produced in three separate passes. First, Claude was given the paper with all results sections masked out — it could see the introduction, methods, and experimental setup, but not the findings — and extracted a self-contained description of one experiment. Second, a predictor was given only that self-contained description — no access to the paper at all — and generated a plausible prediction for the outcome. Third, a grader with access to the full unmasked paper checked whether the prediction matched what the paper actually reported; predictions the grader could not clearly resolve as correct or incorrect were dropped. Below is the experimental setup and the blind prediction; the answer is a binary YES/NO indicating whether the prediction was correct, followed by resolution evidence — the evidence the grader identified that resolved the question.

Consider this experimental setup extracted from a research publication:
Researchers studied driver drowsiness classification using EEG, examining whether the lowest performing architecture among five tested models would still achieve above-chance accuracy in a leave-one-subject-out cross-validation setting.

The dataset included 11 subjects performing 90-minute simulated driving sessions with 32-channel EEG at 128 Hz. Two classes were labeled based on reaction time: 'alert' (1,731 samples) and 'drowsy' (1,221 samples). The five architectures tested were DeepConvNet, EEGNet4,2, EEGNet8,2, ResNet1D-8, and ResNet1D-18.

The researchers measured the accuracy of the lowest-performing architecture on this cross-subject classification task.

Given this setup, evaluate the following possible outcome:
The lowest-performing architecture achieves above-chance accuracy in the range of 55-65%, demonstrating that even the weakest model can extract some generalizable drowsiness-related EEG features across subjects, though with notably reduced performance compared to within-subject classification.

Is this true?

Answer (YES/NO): NO